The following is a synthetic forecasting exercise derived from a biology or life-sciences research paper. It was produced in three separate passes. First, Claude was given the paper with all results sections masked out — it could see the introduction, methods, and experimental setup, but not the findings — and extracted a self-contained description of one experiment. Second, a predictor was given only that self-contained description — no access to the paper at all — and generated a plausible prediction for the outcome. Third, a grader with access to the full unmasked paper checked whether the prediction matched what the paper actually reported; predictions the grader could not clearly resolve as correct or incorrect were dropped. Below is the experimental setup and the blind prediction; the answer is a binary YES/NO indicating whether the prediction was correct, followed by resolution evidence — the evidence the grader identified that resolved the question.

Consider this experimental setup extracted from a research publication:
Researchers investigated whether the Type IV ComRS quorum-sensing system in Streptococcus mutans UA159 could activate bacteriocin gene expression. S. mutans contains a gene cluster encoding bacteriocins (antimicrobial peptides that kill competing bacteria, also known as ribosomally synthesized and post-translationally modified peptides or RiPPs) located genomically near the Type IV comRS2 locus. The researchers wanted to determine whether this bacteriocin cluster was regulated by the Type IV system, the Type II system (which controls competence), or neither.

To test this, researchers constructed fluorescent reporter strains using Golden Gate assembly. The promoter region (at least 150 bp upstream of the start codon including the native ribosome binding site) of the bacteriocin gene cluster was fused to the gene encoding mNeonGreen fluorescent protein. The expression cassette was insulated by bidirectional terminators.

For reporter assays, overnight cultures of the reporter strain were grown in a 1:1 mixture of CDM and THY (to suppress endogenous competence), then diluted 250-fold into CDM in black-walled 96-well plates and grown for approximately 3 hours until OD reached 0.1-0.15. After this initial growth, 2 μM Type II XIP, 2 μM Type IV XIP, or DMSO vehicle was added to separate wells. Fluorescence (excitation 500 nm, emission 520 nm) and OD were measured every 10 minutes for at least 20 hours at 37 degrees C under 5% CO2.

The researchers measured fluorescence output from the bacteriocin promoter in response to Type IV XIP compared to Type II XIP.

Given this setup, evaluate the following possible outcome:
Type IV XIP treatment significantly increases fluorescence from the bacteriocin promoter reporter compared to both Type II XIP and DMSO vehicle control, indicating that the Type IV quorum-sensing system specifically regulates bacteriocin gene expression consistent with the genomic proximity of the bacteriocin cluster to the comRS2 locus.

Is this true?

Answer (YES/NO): YES